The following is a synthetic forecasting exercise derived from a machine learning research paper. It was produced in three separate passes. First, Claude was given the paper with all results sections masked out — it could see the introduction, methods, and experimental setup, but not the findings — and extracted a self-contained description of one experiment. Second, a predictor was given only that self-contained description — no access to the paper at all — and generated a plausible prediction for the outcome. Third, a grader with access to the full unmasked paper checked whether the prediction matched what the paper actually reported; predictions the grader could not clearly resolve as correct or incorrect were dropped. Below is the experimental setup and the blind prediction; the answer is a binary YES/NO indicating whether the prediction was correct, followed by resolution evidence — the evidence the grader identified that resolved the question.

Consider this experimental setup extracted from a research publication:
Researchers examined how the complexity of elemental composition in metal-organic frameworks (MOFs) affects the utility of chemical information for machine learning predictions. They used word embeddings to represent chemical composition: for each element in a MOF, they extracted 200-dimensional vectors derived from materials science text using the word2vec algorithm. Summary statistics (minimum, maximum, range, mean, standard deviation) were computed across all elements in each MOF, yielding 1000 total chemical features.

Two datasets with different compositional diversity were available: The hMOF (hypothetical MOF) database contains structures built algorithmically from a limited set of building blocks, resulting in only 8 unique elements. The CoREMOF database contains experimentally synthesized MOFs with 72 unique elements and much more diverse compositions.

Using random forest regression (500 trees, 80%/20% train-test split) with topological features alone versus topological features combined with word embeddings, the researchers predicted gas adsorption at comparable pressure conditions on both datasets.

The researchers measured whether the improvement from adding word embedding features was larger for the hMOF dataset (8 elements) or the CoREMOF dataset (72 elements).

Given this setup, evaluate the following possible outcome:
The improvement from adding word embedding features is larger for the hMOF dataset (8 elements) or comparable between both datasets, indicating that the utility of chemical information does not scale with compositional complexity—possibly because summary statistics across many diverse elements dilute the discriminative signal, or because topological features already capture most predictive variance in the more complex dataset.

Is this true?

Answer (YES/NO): NO